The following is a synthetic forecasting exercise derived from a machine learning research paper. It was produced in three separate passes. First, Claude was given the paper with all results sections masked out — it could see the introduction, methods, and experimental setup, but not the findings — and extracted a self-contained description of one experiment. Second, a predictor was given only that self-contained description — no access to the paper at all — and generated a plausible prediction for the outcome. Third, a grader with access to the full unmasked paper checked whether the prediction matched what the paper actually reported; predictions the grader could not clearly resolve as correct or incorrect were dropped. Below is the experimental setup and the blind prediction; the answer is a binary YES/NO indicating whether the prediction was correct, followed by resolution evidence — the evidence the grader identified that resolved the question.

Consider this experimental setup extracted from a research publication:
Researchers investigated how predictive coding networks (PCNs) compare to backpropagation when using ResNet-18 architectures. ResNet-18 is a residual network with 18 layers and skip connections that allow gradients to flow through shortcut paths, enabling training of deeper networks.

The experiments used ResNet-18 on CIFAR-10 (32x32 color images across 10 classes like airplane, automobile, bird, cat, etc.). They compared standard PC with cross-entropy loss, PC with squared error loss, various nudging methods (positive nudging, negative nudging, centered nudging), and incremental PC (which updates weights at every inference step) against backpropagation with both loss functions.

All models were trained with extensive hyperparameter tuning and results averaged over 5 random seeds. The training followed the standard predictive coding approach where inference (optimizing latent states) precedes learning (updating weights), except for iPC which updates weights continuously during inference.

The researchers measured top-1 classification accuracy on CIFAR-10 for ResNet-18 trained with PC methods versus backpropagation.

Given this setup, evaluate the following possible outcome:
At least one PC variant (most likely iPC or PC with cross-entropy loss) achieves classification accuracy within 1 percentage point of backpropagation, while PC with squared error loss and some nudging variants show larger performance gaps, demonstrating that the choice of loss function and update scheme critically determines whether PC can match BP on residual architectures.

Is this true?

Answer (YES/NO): NO